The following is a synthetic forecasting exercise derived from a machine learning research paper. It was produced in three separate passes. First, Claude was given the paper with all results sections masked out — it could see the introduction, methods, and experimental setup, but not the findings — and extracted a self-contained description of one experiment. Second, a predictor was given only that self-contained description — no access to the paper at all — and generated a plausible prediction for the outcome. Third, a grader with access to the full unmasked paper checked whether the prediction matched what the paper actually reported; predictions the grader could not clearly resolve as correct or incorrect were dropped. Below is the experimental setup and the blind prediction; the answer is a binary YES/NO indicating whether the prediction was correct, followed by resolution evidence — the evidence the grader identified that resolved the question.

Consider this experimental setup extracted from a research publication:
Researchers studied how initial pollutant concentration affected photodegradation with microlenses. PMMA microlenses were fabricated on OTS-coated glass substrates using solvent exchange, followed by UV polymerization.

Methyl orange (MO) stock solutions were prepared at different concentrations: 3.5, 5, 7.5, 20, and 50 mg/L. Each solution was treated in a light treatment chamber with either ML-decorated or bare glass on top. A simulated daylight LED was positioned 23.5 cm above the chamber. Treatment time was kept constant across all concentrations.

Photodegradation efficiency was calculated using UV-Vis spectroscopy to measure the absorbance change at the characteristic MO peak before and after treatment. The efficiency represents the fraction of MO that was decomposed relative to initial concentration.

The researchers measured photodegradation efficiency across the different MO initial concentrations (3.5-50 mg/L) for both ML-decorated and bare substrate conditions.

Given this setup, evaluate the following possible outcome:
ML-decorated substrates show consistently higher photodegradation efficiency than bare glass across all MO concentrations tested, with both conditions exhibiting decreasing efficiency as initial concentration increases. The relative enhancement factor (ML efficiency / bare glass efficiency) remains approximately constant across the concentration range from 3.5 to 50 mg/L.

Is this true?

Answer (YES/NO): NO